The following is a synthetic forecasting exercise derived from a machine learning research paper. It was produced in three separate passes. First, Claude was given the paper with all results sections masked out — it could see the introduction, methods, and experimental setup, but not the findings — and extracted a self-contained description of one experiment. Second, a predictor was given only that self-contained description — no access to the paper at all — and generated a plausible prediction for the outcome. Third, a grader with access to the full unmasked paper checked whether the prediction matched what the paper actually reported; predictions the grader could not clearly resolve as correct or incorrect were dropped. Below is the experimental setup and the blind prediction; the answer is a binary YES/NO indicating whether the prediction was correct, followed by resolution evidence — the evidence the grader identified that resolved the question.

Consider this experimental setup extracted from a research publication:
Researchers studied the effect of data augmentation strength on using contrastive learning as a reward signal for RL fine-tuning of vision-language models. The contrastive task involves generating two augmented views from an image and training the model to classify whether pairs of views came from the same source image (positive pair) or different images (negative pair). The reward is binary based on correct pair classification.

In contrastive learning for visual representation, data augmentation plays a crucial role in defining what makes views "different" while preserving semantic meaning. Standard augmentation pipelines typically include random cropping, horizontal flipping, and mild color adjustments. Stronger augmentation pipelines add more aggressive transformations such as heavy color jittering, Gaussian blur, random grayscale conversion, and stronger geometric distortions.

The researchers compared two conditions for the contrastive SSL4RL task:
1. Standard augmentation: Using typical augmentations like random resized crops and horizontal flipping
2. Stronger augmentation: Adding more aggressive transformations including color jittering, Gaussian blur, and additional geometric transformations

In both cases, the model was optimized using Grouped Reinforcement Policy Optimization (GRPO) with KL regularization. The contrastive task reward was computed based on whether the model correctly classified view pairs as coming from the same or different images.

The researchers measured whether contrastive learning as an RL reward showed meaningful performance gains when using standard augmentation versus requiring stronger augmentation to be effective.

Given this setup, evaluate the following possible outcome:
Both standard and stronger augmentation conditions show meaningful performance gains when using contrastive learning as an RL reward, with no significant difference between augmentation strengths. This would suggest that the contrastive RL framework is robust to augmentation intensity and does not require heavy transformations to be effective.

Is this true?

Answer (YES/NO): NO